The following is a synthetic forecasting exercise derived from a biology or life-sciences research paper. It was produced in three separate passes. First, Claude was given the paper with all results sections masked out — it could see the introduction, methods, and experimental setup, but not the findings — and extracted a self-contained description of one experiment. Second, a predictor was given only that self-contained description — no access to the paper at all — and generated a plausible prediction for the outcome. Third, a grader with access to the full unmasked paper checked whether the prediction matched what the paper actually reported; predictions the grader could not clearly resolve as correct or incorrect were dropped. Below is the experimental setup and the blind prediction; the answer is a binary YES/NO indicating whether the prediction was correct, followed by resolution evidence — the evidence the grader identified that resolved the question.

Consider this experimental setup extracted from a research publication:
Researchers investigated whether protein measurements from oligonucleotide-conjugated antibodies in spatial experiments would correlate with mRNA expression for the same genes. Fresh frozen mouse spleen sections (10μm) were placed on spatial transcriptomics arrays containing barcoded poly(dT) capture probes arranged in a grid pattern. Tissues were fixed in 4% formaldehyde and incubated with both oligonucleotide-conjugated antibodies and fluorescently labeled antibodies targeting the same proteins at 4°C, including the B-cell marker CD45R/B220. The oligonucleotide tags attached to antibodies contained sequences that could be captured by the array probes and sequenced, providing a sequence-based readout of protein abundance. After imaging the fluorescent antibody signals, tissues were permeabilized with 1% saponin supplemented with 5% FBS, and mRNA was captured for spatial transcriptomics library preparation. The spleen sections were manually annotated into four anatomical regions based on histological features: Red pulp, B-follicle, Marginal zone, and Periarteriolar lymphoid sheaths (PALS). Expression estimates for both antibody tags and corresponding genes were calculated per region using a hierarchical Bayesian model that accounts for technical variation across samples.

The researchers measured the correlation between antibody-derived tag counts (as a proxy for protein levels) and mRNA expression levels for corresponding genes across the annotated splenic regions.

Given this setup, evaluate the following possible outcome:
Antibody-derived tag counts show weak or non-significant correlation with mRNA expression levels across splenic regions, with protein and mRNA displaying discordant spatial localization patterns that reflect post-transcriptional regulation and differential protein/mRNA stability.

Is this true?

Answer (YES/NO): NO